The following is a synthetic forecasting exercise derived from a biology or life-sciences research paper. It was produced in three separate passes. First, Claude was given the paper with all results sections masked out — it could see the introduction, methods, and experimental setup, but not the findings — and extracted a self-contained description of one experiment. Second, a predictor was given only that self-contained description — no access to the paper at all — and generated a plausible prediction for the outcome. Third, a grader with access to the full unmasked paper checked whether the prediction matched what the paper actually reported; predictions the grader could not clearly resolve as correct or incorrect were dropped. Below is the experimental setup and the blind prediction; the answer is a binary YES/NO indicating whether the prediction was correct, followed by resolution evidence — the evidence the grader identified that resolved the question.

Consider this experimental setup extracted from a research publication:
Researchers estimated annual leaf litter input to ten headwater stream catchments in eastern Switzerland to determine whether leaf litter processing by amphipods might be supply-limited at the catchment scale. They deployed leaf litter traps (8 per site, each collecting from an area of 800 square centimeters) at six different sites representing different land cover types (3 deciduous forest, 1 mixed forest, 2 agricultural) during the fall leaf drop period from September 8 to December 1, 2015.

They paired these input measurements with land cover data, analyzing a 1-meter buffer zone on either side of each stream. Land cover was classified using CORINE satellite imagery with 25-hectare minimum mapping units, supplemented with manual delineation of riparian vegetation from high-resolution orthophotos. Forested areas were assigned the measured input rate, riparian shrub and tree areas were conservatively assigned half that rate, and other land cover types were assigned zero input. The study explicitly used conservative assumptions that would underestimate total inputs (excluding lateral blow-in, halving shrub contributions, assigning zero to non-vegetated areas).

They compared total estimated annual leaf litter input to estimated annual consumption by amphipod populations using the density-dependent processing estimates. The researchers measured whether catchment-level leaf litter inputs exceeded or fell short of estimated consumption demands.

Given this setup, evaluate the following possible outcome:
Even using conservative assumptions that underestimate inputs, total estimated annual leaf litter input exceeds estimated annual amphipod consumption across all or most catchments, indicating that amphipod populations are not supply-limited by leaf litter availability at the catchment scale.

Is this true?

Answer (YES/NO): YES